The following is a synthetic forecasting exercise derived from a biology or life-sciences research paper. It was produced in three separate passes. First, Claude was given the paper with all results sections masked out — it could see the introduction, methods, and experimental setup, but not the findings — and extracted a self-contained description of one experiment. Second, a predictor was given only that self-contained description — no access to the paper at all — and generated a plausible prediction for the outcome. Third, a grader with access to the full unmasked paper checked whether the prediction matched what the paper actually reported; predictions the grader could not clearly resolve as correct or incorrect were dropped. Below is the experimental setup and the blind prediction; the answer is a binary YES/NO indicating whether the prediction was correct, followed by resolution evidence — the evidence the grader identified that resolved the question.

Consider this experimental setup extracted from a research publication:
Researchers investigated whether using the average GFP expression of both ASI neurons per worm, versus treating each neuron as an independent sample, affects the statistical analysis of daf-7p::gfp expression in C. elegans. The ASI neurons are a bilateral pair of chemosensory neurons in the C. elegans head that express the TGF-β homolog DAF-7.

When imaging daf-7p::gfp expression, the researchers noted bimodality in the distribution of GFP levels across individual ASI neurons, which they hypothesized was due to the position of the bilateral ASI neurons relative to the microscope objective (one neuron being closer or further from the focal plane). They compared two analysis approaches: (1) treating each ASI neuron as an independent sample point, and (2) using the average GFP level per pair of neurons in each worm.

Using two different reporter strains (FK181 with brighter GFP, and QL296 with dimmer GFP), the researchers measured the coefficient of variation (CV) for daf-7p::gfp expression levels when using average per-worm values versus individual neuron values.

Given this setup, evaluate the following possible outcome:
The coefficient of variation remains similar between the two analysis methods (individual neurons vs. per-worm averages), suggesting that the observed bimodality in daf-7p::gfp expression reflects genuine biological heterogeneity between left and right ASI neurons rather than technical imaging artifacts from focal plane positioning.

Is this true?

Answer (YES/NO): NO